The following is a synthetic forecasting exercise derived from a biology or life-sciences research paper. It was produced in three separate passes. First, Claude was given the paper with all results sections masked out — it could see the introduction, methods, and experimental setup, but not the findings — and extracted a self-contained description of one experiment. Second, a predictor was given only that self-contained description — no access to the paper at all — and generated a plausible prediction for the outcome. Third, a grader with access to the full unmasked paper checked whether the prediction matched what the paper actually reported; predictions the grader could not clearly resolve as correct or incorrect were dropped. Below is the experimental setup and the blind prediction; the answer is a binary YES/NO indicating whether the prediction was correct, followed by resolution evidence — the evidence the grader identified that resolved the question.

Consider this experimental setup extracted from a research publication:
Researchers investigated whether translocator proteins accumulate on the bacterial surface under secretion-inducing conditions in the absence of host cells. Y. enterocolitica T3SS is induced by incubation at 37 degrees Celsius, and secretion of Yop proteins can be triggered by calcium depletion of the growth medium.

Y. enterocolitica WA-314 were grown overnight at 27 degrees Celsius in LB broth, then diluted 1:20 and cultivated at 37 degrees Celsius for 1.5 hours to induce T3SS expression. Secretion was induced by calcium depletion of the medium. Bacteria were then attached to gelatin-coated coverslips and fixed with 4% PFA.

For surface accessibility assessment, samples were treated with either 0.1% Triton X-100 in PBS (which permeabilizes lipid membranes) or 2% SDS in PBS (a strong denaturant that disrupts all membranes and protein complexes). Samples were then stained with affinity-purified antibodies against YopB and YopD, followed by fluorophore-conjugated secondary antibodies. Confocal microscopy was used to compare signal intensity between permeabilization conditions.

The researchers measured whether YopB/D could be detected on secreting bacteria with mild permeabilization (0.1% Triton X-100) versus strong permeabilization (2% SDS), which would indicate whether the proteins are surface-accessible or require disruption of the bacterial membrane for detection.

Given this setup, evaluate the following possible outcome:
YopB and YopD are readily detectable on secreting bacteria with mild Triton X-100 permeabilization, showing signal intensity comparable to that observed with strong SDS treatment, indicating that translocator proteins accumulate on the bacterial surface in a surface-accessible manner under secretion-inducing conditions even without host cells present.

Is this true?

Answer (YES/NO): NO